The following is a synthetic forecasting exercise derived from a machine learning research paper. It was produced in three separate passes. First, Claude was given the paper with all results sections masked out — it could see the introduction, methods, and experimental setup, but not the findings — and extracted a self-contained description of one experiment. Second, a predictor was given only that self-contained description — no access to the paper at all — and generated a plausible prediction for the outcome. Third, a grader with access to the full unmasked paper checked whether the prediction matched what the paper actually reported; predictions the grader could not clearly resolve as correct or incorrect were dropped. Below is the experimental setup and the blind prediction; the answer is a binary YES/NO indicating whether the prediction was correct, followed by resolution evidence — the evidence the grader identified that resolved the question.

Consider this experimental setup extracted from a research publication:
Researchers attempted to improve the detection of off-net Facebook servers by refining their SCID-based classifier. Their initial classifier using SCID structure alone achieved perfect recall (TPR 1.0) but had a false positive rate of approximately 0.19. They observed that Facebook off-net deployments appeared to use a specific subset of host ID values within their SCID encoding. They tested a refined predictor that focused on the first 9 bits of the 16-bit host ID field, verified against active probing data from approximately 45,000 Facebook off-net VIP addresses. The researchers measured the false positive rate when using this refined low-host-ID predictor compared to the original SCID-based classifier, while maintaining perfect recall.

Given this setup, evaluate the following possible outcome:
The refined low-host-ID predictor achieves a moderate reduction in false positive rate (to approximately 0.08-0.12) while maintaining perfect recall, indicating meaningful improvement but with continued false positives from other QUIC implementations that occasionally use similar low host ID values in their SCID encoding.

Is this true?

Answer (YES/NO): NO